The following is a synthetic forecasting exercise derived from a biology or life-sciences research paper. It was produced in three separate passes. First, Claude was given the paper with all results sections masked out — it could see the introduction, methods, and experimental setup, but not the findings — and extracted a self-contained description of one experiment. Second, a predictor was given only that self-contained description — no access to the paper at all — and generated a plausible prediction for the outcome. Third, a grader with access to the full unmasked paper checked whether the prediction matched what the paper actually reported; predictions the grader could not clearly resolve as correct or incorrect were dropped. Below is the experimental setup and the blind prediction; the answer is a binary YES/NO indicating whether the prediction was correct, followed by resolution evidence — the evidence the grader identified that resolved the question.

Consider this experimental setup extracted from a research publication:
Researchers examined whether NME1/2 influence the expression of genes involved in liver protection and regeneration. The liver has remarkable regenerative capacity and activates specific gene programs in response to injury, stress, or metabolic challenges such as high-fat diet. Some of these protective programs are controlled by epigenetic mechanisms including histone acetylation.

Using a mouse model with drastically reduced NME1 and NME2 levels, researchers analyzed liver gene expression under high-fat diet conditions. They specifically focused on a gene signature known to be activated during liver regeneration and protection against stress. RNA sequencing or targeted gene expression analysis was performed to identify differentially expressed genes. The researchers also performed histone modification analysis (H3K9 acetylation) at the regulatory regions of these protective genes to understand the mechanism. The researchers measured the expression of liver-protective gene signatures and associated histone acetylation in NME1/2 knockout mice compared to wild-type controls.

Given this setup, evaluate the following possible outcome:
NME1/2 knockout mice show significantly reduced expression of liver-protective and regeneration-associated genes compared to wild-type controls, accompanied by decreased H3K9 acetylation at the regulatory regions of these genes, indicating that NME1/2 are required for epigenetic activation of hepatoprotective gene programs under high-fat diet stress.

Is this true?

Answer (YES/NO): YES